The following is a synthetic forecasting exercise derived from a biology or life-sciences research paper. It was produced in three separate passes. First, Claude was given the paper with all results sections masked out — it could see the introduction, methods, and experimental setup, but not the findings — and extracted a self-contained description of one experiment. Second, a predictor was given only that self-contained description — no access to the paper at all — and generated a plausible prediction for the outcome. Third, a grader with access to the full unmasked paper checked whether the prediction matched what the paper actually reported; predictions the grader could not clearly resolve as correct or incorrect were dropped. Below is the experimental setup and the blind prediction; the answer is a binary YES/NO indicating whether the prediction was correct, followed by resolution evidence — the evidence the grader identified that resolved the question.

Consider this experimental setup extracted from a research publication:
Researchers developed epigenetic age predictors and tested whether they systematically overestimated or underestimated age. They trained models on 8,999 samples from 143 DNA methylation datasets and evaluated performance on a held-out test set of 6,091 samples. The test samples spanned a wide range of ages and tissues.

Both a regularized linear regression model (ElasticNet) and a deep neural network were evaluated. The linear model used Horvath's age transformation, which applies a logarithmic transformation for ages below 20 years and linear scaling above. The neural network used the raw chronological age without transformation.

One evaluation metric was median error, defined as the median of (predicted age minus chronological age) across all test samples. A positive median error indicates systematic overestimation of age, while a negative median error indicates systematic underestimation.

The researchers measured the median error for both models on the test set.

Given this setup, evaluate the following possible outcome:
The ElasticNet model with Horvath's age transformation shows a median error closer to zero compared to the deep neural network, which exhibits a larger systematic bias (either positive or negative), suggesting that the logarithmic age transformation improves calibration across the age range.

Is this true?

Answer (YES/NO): NO